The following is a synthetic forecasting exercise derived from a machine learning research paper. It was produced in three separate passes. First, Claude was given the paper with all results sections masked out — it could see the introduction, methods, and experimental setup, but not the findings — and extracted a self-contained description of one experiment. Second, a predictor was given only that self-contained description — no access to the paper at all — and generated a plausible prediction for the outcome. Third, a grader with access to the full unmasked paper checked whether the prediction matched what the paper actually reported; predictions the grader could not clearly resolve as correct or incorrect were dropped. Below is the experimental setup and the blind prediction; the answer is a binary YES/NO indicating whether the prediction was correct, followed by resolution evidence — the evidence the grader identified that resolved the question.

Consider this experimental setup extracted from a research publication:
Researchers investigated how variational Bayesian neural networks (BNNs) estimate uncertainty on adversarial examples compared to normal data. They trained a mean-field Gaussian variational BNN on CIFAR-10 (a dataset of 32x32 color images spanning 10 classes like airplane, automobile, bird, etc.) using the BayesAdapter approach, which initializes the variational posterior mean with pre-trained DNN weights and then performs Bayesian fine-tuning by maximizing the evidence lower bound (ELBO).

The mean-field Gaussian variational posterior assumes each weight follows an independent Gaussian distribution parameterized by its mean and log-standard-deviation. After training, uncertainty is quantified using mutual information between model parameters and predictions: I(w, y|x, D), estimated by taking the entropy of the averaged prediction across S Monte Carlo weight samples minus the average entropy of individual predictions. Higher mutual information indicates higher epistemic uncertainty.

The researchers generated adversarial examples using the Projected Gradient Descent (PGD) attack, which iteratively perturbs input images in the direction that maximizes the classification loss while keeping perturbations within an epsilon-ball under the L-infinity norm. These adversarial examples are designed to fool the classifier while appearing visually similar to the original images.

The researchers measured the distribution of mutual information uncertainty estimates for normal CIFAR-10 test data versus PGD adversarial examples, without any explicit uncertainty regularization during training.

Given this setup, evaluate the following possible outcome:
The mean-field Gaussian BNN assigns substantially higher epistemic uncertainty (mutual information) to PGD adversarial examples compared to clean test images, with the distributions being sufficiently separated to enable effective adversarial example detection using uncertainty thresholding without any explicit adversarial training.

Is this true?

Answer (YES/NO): NO